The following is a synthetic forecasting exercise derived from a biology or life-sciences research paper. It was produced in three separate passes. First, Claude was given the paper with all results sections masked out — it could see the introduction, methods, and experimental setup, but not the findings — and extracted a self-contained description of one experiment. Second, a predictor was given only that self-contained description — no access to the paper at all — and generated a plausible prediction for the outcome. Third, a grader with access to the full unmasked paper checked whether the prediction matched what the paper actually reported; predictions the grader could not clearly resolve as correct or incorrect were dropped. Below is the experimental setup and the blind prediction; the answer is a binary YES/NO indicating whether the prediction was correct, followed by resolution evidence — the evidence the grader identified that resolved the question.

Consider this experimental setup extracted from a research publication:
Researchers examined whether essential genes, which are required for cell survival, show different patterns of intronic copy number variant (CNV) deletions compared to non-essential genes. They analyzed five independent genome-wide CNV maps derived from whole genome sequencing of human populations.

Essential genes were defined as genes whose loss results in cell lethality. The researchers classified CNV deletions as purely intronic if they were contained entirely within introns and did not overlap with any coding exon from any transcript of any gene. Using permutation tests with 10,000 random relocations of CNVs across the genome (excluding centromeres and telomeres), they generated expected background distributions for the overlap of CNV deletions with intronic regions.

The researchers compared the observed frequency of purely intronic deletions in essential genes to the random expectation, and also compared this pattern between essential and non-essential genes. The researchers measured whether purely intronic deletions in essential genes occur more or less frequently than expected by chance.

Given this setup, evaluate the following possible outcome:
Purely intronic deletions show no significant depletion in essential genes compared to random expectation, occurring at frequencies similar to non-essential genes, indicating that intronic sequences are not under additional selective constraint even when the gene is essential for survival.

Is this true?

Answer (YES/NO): NO